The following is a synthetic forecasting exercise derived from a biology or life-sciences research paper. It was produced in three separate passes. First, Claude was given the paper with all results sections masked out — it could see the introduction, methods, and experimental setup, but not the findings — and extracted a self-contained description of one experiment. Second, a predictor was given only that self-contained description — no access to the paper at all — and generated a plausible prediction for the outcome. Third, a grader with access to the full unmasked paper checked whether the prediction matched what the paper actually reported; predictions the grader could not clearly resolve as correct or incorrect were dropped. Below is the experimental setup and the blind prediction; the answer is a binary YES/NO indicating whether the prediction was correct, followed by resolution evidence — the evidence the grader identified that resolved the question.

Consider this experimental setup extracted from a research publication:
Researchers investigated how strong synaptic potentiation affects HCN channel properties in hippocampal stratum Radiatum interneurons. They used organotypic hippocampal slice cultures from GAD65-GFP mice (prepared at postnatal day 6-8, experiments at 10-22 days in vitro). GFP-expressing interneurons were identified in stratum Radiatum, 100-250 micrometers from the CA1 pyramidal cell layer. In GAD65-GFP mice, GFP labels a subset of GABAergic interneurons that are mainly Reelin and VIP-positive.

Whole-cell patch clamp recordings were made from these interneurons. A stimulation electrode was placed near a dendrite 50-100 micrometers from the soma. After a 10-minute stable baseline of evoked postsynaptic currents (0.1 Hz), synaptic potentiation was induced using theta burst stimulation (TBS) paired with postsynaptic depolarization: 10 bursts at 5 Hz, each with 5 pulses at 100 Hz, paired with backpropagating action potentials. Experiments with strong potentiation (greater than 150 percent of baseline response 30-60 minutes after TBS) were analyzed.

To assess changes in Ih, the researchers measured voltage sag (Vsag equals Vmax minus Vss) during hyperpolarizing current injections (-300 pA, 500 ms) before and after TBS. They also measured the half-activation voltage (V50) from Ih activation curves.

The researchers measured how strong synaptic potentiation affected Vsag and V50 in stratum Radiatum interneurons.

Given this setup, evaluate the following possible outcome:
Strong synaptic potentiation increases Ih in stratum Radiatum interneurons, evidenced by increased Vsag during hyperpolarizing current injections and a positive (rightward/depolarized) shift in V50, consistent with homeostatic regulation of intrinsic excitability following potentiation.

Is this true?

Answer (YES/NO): NO